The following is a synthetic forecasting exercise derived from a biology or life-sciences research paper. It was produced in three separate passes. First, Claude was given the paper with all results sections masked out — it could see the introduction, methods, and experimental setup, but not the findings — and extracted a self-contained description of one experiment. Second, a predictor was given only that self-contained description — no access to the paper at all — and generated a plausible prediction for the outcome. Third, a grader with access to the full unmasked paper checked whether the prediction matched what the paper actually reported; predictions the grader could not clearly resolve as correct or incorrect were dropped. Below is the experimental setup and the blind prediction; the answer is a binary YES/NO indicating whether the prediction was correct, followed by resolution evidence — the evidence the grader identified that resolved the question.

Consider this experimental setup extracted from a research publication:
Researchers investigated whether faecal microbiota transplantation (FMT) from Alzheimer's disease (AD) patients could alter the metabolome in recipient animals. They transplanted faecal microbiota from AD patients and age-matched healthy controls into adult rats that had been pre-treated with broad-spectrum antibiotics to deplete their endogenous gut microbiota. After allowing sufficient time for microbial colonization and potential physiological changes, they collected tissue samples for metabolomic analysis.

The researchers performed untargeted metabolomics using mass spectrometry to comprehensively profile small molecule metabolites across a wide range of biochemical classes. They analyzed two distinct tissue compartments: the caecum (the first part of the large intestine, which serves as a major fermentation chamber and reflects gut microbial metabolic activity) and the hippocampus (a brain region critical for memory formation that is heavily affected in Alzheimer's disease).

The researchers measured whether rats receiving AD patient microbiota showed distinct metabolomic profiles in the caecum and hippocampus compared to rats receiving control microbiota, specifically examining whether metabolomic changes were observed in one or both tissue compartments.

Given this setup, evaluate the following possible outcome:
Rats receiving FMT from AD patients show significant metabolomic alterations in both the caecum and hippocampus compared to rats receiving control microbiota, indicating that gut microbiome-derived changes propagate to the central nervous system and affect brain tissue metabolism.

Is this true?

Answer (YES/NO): NO